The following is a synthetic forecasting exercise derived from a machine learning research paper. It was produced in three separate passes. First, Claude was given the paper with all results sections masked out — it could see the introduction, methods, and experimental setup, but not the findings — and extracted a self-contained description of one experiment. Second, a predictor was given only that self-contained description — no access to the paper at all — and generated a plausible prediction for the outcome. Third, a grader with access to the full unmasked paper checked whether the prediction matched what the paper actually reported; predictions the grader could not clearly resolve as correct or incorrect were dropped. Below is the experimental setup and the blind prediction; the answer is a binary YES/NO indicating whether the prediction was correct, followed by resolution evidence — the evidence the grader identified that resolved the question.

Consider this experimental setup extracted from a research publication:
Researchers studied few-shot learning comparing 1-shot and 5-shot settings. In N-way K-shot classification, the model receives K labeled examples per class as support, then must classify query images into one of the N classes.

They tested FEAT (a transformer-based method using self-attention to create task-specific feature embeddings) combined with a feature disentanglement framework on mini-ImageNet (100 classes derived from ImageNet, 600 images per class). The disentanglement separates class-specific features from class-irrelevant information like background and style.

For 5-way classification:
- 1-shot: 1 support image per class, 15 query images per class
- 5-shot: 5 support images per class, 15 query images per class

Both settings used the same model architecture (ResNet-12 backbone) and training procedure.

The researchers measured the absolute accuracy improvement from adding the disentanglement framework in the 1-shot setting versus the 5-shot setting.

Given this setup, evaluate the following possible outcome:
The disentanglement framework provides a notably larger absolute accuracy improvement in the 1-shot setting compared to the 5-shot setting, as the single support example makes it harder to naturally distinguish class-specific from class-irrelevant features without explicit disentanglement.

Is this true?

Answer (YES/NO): NO